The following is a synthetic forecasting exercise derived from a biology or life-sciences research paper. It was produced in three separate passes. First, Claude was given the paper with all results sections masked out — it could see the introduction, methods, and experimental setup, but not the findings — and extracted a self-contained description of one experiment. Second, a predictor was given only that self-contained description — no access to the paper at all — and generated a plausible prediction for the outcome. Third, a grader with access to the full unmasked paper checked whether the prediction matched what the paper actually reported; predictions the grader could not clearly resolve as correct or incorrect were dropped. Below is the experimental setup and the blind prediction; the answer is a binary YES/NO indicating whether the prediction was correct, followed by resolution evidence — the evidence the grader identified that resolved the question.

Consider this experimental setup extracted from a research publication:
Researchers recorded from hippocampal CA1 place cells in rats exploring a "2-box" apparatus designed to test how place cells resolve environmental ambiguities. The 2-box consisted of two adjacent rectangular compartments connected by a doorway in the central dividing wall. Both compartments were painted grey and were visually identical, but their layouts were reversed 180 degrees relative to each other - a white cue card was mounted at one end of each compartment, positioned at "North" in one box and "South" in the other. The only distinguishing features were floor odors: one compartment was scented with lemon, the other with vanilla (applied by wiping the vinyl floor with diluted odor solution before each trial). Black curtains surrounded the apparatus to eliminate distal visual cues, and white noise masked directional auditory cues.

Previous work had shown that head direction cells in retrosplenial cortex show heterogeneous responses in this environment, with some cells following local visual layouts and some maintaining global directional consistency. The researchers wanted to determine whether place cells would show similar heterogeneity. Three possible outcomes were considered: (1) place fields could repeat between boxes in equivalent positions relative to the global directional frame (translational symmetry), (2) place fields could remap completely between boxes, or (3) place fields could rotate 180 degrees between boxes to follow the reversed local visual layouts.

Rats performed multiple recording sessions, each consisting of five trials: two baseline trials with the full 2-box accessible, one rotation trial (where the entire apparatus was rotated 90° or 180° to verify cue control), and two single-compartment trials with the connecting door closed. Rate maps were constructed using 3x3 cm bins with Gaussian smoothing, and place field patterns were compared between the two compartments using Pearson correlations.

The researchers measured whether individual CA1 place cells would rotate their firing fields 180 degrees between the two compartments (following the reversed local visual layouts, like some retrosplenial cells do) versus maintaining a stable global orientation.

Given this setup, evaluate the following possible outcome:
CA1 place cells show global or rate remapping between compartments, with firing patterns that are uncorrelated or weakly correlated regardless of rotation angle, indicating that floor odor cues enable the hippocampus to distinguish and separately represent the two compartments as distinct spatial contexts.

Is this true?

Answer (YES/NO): YES